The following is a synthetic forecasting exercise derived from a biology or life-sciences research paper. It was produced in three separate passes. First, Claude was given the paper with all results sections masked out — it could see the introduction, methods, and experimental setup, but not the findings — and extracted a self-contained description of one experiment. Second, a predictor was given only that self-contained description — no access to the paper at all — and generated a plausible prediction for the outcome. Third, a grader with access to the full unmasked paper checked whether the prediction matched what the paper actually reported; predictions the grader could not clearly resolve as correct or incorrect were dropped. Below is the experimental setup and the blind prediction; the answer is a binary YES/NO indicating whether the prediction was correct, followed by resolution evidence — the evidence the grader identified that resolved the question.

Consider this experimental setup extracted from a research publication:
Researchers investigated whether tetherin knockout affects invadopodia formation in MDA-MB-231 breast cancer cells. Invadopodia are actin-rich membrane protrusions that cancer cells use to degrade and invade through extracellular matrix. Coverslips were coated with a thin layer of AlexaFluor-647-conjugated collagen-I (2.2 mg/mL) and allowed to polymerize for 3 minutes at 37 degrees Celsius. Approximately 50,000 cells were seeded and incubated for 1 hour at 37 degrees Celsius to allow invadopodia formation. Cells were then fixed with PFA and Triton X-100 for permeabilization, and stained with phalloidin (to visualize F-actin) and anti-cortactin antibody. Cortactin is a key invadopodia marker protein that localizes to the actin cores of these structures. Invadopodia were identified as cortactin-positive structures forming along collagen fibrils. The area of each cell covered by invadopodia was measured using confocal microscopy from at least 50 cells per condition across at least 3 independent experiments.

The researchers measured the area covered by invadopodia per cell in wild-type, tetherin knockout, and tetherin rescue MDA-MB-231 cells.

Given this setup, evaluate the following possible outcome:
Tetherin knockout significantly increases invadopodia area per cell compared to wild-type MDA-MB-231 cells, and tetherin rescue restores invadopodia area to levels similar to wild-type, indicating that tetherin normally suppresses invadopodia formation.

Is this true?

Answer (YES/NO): NO